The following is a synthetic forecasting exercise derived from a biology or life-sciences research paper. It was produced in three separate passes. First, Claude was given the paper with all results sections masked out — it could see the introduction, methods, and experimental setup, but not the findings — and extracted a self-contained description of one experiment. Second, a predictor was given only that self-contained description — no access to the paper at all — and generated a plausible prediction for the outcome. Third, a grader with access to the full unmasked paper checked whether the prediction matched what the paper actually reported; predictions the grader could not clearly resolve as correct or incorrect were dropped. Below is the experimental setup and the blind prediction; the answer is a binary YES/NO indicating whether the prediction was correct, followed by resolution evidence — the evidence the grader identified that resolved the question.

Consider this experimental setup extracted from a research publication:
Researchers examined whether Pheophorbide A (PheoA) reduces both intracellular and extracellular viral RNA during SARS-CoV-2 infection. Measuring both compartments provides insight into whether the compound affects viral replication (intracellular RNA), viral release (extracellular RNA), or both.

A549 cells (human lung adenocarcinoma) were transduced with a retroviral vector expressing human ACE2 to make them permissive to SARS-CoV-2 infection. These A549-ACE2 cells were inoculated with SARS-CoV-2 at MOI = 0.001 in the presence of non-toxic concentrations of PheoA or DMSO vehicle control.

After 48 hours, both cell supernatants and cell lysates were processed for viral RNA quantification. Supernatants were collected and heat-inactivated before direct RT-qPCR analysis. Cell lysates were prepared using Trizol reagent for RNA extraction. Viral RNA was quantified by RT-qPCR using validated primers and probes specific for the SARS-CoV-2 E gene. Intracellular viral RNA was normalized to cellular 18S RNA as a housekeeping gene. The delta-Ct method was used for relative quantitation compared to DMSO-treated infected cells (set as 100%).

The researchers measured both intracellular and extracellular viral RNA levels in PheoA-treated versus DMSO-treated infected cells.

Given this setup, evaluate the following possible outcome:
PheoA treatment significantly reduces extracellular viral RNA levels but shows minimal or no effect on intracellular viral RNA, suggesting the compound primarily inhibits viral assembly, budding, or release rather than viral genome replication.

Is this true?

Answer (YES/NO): NO